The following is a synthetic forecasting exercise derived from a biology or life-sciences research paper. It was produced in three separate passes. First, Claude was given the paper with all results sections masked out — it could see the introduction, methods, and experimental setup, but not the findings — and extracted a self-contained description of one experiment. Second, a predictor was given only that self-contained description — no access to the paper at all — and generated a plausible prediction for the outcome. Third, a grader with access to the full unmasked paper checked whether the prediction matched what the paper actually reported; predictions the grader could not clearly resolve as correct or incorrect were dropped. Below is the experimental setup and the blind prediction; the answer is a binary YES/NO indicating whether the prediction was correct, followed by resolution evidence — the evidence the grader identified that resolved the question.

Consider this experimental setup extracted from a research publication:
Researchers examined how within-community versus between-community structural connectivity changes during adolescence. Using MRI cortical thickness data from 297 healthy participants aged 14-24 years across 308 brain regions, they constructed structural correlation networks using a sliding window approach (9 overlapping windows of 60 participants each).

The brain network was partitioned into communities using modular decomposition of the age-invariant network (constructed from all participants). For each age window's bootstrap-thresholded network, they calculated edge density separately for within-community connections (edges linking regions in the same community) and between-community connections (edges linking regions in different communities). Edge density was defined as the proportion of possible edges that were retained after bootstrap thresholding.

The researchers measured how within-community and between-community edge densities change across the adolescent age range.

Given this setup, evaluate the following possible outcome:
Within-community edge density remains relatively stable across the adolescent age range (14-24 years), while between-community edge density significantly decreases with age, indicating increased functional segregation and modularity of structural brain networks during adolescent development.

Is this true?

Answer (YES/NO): NO